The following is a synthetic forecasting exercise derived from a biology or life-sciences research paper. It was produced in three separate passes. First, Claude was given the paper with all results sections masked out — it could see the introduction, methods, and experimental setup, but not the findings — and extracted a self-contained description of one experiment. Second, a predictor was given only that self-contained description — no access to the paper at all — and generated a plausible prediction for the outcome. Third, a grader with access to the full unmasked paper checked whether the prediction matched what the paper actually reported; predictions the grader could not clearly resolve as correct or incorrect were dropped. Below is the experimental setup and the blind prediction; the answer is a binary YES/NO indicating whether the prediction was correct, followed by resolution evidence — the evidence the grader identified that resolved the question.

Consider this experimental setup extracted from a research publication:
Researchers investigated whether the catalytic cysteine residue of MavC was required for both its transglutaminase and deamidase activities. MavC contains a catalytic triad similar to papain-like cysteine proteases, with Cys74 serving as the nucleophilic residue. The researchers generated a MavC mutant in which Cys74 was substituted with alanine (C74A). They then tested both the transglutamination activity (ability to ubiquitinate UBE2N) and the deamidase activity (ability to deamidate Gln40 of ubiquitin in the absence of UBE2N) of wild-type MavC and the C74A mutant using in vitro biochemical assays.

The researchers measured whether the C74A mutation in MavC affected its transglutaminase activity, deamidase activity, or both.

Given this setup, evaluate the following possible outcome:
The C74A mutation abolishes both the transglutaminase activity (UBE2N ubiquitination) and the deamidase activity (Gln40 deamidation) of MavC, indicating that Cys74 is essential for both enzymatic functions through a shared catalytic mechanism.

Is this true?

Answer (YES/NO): YES